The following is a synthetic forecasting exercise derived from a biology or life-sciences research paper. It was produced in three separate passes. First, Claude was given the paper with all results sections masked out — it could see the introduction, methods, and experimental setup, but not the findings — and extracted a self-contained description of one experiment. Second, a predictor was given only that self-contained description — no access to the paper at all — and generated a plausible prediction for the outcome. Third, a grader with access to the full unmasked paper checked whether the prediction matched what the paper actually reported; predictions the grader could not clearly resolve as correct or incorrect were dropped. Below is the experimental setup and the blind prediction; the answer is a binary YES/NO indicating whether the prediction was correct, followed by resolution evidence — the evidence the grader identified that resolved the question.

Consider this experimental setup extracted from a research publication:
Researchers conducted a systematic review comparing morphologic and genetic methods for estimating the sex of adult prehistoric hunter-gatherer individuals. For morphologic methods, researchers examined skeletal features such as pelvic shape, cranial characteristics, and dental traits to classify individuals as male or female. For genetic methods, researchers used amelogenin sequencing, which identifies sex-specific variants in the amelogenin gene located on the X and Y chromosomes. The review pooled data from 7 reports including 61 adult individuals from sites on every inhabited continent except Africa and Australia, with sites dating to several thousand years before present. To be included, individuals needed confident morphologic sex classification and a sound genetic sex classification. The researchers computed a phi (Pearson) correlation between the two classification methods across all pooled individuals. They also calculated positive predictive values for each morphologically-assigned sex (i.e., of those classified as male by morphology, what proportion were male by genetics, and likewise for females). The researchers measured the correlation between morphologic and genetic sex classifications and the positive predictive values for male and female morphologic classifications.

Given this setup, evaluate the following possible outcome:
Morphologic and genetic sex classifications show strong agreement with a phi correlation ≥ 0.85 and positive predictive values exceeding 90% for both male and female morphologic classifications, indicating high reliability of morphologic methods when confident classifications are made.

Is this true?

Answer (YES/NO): NO